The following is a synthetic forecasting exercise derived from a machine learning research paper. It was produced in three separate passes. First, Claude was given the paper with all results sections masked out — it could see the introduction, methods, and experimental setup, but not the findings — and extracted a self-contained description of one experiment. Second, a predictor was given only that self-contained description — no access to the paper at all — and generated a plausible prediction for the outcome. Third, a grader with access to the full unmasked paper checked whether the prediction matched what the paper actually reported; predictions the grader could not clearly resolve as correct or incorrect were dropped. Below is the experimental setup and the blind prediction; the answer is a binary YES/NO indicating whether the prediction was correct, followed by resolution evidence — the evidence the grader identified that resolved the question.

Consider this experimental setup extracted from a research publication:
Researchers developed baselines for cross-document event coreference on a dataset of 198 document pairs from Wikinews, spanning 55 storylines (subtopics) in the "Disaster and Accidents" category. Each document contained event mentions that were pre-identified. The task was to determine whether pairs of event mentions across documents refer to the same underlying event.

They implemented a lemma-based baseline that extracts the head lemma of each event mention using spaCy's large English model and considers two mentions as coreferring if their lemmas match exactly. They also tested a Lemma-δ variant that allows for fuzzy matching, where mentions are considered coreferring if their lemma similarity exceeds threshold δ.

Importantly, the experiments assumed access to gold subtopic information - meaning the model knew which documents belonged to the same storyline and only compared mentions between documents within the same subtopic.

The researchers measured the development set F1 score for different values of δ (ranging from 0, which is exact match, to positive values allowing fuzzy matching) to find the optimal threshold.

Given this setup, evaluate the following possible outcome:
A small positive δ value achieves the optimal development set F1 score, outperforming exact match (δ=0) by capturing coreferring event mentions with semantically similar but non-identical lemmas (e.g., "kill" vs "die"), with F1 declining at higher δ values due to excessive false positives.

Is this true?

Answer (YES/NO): NO